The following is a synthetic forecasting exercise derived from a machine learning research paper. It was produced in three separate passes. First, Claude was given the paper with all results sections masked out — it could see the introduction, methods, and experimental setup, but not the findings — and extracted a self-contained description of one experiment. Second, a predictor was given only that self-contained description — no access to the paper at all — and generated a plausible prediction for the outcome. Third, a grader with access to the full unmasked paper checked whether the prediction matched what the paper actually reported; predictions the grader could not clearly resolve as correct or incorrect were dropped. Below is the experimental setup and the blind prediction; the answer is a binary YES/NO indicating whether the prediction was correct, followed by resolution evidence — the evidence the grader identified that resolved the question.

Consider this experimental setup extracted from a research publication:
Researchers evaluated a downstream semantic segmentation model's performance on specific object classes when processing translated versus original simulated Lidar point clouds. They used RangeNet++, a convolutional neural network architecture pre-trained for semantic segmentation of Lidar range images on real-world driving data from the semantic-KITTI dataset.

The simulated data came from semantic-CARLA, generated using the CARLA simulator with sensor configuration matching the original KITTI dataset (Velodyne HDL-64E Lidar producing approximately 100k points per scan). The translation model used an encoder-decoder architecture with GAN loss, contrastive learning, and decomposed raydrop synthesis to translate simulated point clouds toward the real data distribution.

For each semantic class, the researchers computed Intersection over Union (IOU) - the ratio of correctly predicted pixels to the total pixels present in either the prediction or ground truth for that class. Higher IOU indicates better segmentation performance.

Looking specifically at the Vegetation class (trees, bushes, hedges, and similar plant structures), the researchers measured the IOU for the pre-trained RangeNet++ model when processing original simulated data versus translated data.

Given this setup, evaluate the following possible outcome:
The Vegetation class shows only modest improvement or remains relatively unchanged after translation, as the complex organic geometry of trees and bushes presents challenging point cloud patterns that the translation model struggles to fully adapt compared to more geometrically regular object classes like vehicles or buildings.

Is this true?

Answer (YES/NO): NO